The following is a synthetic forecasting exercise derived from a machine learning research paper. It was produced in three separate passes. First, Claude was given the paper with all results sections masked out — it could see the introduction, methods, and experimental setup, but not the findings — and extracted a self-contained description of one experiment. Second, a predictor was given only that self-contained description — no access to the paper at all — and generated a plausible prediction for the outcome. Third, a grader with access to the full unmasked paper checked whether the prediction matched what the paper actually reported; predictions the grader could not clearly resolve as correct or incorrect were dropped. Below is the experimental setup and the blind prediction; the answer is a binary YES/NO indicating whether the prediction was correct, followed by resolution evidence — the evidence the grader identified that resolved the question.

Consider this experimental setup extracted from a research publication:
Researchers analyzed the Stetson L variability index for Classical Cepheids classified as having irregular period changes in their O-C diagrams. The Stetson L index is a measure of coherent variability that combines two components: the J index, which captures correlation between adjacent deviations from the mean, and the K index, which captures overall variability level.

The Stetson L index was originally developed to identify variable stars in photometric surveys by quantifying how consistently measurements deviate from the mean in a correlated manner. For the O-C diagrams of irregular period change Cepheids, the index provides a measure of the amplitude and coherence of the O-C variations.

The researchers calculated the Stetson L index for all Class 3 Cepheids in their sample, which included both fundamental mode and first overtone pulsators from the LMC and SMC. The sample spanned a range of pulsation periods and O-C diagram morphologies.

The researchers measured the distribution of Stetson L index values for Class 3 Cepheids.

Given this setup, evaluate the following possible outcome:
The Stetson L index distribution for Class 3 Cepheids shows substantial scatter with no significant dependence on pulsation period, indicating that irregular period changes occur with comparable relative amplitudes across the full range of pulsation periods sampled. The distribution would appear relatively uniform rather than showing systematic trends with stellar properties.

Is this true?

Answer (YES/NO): NO